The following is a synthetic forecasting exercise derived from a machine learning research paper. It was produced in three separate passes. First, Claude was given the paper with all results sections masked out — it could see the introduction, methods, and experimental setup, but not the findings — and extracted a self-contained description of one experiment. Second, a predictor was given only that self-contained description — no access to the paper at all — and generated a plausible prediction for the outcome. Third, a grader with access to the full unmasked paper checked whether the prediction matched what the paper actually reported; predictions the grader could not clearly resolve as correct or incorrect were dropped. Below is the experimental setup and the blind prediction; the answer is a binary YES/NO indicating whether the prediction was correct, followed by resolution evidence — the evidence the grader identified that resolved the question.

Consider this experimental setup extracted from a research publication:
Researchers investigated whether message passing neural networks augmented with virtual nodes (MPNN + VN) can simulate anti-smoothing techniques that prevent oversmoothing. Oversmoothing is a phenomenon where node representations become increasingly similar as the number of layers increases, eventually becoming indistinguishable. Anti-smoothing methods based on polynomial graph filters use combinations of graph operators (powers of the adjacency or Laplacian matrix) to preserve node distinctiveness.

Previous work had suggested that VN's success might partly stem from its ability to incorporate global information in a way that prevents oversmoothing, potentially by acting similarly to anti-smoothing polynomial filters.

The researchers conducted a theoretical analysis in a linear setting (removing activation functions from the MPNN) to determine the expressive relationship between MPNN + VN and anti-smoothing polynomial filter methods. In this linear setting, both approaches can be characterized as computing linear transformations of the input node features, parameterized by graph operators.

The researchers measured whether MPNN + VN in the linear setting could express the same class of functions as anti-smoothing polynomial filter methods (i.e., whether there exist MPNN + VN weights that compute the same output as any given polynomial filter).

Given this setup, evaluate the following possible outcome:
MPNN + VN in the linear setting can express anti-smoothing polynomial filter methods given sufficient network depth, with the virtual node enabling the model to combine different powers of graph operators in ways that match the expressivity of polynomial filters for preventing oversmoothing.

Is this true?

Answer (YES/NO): NO